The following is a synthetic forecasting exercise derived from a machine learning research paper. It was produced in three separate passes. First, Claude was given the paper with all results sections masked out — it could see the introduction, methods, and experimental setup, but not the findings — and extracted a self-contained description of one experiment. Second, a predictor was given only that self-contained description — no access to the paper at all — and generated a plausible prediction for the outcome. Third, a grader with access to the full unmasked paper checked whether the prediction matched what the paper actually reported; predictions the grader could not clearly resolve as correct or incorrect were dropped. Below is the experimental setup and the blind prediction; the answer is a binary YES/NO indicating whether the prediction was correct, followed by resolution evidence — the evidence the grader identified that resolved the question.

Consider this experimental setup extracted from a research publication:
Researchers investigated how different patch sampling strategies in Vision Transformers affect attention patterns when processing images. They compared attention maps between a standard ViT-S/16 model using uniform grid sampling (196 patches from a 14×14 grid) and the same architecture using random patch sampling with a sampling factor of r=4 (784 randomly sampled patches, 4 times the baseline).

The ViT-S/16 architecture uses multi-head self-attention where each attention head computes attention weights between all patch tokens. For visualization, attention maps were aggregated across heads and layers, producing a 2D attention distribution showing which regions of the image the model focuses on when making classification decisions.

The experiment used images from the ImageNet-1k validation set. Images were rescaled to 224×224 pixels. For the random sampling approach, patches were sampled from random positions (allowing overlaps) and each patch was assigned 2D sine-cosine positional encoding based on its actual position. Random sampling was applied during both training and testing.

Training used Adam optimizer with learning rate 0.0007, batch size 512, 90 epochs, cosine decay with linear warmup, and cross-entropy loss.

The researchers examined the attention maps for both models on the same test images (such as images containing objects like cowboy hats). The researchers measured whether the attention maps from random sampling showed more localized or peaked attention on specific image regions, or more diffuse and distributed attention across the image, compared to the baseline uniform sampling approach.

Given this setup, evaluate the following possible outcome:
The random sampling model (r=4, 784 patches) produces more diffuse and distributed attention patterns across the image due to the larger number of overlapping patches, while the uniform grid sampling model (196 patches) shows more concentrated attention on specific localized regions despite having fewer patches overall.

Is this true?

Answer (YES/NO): YES